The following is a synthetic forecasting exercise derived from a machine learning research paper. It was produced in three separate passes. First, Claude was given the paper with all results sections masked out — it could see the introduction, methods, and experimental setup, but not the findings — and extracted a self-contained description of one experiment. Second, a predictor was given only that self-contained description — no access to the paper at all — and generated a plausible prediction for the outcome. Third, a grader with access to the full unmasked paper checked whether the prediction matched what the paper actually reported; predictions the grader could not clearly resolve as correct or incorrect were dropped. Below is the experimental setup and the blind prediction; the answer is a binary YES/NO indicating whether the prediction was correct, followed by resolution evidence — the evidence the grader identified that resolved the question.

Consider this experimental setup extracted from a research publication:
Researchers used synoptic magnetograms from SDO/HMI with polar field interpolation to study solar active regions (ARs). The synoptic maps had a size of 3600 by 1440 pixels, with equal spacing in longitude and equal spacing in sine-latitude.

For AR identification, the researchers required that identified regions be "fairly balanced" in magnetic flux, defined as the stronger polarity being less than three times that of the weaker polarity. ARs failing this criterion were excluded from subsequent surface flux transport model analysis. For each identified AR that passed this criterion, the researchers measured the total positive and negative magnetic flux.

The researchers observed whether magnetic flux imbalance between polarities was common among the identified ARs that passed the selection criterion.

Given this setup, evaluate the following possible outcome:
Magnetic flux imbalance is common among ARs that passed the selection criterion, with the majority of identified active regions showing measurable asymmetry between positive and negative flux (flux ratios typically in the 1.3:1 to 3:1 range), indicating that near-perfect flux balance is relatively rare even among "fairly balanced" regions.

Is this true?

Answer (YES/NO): NO